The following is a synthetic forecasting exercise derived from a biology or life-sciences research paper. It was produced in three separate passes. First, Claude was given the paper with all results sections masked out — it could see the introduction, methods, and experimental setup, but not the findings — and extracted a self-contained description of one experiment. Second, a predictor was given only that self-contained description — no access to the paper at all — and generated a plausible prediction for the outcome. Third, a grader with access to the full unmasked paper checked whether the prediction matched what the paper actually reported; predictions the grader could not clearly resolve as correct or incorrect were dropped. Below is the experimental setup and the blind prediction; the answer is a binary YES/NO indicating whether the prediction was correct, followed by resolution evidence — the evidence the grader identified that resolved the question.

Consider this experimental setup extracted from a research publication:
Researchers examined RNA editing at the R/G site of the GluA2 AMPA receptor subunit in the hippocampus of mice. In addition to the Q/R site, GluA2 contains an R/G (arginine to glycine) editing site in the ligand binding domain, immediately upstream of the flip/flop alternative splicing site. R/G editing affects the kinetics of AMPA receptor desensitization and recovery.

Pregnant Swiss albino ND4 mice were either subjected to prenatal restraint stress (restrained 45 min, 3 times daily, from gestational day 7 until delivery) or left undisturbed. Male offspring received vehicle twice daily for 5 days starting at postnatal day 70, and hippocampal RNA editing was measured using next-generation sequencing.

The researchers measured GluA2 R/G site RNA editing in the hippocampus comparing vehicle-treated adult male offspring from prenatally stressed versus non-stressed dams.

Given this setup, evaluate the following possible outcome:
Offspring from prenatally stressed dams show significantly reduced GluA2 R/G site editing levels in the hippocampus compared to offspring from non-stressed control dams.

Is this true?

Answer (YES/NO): YES